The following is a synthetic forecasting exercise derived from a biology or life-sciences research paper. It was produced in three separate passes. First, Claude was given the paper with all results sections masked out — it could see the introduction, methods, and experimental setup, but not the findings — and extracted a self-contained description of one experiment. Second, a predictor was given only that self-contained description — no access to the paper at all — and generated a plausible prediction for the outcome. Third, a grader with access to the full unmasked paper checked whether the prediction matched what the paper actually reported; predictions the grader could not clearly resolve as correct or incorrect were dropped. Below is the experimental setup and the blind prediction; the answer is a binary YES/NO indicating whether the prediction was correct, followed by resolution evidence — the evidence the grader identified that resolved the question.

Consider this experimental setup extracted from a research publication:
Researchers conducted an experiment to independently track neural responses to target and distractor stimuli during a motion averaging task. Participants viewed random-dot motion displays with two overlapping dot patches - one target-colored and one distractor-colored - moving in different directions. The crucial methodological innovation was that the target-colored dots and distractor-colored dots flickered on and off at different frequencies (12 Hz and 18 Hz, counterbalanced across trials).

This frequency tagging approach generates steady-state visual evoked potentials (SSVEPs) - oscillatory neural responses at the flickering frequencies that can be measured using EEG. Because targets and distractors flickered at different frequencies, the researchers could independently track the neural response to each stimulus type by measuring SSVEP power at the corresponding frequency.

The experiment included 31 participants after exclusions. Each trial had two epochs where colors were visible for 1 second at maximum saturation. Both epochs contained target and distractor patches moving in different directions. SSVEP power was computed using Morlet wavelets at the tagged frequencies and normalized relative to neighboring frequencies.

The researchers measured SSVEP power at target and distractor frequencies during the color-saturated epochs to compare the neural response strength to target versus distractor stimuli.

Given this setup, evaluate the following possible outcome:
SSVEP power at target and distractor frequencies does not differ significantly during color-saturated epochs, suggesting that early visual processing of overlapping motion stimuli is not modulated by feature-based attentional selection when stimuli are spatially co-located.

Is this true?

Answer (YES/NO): NO